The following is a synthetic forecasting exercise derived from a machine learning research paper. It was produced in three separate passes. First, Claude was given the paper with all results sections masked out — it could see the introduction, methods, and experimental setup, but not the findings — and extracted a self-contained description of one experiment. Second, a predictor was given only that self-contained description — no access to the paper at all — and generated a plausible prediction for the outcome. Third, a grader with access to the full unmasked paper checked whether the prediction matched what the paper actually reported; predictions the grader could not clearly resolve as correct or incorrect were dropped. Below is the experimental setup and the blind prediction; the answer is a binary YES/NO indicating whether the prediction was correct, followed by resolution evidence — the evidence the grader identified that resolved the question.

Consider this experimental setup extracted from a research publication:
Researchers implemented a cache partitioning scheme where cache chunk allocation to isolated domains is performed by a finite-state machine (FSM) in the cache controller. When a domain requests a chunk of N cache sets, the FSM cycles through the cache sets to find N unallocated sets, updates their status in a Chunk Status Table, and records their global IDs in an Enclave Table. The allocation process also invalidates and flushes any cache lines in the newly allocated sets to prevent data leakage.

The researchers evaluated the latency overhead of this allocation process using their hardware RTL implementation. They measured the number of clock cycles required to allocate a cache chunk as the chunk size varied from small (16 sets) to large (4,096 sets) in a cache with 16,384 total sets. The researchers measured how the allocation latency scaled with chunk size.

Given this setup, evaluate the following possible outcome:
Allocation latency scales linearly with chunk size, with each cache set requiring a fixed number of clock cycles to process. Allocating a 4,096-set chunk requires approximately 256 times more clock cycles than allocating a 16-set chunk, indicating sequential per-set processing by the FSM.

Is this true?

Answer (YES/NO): NO